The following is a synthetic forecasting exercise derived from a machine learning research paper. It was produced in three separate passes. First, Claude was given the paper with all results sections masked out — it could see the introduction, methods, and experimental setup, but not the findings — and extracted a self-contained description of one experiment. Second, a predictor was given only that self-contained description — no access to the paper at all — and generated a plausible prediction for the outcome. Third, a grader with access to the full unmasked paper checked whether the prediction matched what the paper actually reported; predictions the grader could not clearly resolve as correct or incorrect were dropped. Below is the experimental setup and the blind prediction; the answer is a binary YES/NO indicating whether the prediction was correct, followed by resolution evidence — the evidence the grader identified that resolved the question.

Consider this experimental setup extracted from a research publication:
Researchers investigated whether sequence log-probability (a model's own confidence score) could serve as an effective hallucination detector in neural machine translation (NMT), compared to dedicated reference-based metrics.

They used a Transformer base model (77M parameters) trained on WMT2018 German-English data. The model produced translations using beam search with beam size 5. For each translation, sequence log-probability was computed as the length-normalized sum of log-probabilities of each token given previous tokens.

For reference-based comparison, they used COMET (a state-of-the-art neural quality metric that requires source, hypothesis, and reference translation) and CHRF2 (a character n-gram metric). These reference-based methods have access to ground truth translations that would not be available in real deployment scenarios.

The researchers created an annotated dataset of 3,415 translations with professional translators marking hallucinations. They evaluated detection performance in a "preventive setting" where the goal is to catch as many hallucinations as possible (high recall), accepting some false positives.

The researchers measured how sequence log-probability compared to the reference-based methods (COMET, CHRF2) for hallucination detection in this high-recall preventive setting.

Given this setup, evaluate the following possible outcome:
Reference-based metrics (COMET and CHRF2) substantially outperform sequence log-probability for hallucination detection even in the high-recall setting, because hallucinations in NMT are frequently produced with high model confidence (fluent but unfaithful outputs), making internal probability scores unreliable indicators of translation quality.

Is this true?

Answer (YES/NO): NO